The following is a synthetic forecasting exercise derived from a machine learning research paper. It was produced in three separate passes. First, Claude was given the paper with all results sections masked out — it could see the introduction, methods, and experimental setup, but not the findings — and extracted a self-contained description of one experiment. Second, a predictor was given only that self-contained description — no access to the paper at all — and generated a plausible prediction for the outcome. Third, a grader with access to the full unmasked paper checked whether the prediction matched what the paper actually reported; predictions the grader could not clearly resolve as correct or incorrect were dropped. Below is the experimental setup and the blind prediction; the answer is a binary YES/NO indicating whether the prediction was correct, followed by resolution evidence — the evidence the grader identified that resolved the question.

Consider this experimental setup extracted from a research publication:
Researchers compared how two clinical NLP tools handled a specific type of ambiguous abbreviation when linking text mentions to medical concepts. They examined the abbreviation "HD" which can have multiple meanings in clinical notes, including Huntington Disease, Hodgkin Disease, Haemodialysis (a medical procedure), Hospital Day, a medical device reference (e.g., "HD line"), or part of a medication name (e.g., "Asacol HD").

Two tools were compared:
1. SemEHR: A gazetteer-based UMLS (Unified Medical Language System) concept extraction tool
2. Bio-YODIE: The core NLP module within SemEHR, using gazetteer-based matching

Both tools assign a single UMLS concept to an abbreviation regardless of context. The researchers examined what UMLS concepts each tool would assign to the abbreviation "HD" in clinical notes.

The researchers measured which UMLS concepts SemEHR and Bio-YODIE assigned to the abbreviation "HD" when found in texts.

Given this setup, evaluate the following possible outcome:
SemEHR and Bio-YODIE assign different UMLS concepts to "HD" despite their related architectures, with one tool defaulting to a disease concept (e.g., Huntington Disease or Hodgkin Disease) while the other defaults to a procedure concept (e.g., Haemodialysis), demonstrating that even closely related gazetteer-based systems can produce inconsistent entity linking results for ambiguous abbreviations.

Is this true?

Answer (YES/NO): NO